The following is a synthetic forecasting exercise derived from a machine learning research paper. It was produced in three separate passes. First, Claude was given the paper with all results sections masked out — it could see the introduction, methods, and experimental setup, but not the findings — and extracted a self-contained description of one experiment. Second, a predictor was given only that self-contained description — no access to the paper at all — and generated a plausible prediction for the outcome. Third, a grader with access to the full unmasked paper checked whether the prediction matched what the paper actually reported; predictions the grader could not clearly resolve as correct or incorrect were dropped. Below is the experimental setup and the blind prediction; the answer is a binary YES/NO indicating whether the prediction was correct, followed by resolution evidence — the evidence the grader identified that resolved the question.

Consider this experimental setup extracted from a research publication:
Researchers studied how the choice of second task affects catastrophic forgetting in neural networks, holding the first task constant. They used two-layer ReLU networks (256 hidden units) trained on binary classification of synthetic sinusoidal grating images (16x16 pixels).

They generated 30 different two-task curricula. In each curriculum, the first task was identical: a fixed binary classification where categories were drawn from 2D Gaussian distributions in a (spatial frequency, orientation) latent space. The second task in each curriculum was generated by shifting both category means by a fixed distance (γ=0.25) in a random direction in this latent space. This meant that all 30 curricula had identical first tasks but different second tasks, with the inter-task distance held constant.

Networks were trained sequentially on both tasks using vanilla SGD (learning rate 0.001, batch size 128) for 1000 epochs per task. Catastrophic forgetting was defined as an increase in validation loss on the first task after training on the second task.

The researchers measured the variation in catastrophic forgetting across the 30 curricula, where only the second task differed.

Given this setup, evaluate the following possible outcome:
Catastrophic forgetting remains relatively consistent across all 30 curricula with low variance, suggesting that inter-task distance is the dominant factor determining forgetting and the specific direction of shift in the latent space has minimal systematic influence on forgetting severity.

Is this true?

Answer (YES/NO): NO